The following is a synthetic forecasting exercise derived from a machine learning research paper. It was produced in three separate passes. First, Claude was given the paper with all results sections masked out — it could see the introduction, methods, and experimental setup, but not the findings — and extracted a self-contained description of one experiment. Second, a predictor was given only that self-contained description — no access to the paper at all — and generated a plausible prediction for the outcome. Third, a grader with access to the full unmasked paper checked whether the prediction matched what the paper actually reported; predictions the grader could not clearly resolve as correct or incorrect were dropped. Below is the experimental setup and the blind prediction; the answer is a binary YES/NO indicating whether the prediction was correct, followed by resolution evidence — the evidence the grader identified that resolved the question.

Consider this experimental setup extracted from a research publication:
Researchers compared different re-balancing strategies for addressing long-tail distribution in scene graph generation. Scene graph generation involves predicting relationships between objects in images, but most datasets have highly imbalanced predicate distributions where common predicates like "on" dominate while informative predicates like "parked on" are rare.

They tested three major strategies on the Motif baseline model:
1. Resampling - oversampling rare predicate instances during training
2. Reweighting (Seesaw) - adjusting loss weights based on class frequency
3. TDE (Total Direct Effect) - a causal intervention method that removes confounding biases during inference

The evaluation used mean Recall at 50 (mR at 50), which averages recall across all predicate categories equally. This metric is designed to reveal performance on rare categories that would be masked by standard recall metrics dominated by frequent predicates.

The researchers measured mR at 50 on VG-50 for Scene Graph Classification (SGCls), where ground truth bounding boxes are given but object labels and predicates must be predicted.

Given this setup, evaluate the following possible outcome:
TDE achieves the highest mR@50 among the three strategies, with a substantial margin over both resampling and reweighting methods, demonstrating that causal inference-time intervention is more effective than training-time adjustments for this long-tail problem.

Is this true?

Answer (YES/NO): NO